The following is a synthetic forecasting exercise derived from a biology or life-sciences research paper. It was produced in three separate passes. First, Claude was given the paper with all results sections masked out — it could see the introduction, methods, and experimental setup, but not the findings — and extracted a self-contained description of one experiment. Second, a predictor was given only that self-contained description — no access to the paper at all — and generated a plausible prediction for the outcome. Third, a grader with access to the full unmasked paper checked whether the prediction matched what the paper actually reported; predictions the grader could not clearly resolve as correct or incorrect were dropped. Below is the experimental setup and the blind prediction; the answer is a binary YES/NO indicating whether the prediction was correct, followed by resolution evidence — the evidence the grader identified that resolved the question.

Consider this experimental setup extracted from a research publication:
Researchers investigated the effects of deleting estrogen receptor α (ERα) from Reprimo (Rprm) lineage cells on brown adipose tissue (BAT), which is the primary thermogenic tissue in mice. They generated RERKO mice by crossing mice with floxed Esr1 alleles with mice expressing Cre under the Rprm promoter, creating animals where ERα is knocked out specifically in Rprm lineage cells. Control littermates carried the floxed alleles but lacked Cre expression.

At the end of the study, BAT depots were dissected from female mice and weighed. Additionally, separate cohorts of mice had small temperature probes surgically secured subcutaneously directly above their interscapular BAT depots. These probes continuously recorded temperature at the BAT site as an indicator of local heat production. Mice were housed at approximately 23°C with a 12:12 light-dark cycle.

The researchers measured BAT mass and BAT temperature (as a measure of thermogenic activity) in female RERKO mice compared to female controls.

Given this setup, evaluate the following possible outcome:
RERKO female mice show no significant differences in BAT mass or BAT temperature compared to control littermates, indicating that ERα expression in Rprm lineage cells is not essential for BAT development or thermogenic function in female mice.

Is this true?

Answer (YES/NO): NO